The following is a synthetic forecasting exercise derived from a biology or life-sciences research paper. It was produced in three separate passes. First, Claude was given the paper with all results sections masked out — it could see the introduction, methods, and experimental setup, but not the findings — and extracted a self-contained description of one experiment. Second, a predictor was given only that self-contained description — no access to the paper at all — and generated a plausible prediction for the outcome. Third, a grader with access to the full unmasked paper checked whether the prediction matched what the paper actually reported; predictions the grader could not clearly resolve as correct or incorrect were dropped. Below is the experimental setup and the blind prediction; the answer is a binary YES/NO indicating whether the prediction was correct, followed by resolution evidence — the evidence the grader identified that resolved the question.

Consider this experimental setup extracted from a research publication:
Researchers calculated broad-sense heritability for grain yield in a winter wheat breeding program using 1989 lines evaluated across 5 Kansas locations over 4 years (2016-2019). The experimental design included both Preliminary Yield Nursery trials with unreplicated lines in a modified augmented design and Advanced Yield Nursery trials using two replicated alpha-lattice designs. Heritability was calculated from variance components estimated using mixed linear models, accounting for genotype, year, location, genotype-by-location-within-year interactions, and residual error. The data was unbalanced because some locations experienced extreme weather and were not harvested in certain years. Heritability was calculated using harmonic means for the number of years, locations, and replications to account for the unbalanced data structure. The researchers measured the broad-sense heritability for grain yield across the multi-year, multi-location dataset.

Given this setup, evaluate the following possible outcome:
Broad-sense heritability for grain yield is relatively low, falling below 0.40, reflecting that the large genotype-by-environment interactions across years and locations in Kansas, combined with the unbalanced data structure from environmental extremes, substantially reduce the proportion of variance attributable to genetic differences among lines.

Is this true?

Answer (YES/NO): YES